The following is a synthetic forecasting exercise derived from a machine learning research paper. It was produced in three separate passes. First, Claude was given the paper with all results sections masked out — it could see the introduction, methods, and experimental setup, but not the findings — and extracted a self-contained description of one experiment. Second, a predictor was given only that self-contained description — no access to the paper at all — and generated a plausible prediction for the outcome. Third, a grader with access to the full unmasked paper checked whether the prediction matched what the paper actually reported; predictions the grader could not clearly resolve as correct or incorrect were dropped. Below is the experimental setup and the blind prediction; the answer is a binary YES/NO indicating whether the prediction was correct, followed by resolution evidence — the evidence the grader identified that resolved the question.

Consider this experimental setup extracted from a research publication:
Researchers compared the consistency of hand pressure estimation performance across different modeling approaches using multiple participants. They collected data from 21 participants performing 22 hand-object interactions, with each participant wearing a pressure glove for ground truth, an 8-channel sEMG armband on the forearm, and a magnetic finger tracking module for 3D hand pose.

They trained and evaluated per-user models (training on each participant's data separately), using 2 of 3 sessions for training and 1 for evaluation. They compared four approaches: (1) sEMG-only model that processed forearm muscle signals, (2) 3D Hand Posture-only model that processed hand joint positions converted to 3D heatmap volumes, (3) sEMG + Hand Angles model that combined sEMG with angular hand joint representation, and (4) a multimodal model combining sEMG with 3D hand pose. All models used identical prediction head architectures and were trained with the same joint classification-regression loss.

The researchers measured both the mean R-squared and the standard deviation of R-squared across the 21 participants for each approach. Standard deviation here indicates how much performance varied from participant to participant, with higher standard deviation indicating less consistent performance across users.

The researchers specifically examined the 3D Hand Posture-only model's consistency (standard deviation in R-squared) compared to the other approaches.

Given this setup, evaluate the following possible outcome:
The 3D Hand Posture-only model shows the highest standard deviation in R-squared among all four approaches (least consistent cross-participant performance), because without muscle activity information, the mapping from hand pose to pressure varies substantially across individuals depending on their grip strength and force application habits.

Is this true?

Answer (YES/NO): YES